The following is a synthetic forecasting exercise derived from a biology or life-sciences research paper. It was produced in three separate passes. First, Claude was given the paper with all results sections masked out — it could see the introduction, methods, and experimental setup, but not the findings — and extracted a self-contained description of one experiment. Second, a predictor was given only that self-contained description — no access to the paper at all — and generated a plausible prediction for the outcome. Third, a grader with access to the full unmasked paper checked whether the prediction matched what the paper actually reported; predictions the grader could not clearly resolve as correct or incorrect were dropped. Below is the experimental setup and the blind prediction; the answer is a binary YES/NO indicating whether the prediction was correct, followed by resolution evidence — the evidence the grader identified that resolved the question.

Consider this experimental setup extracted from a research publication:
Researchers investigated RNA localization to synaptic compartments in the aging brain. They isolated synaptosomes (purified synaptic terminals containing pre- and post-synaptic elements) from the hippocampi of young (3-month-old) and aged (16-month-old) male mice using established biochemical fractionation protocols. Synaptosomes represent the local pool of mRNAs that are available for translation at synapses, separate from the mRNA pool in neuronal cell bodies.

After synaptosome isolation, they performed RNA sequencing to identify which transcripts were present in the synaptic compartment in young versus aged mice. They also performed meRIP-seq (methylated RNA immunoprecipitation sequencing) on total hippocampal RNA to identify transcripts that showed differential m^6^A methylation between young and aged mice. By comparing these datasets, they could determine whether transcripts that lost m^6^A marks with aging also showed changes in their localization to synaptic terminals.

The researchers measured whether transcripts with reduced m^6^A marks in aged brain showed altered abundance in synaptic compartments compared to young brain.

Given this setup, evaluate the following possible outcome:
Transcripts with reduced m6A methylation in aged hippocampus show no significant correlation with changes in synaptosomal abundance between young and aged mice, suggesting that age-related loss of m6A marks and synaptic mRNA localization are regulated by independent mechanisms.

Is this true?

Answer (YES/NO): YES